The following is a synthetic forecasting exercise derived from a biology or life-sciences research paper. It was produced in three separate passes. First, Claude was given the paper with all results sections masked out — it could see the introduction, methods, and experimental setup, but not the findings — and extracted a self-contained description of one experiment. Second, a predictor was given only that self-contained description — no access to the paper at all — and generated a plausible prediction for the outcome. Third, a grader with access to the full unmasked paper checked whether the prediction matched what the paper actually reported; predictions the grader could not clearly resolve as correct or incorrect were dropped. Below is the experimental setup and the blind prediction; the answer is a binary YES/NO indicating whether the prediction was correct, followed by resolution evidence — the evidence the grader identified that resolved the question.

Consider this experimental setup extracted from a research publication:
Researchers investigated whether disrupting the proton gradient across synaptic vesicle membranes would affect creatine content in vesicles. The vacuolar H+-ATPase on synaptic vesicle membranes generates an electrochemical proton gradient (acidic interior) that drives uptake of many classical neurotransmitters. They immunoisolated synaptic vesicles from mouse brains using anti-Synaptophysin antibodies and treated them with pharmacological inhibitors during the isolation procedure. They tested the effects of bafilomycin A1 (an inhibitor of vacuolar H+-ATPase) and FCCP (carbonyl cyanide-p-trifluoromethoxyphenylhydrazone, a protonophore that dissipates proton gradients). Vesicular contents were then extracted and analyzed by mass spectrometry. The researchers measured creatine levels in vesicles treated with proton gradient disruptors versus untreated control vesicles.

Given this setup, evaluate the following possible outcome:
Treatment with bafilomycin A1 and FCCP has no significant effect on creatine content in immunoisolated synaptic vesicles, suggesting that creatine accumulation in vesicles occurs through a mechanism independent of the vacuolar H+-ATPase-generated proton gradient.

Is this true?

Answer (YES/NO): NO